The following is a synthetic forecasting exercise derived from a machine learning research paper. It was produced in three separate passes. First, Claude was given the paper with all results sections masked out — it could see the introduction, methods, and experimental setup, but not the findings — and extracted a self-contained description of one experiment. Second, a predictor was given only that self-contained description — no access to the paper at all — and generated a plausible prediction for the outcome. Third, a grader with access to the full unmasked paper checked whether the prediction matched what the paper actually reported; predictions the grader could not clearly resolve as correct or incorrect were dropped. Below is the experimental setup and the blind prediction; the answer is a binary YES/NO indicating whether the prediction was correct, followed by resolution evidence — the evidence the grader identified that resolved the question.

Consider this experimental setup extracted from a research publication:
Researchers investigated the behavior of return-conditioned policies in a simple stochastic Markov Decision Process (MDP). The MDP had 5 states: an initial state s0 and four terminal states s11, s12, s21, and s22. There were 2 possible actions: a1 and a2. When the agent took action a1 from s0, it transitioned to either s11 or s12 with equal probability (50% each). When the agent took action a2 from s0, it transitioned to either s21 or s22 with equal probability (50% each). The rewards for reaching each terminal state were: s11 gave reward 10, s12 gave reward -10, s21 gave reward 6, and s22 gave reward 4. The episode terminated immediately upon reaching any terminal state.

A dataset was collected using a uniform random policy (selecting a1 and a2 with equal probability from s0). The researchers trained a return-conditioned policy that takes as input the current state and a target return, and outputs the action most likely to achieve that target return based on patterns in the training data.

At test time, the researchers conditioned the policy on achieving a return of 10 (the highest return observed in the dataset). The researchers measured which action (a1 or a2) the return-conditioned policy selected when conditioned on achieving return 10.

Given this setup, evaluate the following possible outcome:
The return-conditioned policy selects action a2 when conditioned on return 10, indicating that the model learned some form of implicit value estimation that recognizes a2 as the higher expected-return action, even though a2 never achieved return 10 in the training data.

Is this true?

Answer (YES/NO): NO